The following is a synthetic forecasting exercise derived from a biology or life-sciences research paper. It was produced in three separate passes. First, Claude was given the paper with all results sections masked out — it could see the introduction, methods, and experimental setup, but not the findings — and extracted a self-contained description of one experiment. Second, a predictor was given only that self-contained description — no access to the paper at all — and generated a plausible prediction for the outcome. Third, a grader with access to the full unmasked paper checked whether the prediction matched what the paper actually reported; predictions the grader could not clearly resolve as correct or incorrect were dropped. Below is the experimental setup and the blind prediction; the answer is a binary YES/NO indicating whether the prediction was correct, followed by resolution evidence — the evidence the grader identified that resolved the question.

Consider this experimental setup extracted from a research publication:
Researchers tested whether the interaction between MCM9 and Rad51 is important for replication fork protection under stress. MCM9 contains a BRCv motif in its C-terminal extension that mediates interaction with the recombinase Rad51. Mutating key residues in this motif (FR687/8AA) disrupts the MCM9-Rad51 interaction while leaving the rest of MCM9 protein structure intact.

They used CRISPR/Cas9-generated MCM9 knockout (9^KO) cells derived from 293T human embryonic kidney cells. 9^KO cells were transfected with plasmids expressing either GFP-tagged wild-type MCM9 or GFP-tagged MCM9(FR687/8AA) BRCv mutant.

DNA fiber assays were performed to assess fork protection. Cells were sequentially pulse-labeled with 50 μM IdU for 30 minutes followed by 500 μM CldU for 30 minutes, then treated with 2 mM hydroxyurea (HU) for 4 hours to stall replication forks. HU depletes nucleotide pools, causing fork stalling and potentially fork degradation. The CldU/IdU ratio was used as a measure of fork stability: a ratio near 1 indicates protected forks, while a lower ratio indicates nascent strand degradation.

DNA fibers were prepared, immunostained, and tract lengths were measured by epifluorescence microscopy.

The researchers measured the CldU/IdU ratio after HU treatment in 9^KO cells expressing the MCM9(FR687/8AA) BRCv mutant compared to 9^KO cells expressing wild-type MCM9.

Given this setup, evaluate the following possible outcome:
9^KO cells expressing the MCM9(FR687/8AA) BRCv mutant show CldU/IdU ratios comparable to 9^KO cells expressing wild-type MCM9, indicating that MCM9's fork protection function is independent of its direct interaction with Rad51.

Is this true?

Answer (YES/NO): NO